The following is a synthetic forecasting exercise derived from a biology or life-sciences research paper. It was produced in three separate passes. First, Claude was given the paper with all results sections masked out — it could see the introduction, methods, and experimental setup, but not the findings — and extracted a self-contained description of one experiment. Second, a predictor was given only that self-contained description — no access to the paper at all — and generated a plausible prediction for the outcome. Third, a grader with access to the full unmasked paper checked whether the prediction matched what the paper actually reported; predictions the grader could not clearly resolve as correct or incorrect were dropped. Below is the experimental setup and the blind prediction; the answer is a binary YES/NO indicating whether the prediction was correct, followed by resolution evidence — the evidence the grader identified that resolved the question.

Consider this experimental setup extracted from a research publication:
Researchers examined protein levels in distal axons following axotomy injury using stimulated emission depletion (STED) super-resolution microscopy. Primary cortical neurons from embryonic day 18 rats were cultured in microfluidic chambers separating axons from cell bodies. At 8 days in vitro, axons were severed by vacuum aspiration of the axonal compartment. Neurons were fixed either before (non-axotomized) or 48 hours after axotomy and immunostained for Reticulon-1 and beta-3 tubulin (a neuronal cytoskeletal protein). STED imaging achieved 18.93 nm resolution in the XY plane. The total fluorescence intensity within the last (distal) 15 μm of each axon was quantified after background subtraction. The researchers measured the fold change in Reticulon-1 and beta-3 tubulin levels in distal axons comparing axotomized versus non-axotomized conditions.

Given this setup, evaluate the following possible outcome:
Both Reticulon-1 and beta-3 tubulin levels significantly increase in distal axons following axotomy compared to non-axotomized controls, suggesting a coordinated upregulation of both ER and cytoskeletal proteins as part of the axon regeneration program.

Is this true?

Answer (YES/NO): NO